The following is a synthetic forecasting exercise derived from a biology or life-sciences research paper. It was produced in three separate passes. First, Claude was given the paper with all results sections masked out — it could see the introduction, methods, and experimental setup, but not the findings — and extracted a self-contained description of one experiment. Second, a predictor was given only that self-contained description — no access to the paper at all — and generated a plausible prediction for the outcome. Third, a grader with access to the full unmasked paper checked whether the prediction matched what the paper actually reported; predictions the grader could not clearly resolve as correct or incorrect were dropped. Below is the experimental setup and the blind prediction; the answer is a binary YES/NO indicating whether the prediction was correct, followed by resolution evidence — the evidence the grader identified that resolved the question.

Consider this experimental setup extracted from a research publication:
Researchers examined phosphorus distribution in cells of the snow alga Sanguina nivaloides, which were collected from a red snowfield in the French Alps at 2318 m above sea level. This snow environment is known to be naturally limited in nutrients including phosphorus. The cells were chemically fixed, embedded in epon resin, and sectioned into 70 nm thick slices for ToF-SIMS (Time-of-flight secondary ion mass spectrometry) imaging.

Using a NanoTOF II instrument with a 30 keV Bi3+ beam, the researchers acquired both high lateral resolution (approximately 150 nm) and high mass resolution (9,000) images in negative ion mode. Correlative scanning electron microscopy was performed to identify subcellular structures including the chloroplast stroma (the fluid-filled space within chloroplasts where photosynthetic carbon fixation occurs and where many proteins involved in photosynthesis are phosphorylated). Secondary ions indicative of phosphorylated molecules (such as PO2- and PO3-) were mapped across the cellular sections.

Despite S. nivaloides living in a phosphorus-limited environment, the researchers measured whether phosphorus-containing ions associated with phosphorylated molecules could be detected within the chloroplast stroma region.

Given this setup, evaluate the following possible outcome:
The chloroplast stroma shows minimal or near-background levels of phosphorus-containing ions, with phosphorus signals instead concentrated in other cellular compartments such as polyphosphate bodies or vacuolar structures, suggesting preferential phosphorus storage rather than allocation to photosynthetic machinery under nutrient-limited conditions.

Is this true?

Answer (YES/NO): NO